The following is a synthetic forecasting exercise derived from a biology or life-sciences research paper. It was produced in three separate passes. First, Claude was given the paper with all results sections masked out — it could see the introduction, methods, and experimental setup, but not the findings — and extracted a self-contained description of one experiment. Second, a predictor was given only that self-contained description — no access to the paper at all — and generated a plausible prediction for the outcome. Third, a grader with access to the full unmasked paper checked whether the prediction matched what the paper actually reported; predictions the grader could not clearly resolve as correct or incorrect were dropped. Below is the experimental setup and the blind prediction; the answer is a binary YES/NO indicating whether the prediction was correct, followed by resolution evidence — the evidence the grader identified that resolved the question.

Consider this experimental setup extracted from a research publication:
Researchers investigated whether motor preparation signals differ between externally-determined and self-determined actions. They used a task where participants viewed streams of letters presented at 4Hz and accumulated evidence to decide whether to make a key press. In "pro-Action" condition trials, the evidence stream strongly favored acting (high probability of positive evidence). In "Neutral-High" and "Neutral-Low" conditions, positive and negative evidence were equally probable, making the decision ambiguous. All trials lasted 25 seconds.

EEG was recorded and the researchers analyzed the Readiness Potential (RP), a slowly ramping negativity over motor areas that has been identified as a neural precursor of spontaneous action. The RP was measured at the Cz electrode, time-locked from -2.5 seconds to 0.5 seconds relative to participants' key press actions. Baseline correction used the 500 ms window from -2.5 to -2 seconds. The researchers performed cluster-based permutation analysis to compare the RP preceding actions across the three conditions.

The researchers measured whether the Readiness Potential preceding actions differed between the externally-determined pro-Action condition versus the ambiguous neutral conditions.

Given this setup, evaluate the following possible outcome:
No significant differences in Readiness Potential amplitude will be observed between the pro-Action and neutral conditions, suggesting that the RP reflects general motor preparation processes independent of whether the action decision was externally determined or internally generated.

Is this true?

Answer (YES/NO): YES